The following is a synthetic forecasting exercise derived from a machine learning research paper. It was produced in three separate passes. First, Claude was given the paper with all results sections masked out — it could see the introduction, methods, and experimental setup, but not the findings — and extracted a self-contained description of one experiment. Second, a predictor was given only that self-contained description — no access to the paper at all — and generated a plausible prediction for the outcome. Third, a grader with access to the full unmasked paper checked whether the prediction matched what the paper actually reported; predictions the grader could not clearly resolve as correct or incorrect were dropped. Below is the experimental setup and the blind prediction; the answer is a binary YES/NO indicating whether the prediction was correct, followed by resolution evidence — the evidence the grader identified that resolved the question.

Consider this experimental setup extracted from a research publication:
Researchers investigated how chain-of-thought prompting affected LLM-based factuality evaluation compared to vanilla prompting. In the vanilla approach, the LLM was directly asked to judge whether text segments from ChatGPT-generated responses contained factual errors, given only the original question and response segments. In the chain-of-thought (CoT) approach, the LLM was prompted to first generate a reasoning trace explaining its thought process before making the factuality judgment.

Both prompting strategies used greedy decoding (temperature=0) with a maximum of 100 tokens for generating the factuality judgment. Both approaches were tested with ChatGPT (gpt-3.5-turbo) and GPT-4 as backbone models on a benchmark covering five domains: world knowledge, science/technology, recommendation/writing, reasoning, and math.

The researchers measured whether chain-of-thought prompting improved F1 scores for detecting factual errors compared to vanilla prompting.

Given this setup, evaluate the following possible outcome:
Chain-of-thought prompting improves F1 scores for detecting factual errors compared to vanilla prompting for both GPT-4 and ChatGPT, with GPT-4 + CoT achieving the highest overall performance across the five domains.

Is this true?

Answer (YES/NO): NO